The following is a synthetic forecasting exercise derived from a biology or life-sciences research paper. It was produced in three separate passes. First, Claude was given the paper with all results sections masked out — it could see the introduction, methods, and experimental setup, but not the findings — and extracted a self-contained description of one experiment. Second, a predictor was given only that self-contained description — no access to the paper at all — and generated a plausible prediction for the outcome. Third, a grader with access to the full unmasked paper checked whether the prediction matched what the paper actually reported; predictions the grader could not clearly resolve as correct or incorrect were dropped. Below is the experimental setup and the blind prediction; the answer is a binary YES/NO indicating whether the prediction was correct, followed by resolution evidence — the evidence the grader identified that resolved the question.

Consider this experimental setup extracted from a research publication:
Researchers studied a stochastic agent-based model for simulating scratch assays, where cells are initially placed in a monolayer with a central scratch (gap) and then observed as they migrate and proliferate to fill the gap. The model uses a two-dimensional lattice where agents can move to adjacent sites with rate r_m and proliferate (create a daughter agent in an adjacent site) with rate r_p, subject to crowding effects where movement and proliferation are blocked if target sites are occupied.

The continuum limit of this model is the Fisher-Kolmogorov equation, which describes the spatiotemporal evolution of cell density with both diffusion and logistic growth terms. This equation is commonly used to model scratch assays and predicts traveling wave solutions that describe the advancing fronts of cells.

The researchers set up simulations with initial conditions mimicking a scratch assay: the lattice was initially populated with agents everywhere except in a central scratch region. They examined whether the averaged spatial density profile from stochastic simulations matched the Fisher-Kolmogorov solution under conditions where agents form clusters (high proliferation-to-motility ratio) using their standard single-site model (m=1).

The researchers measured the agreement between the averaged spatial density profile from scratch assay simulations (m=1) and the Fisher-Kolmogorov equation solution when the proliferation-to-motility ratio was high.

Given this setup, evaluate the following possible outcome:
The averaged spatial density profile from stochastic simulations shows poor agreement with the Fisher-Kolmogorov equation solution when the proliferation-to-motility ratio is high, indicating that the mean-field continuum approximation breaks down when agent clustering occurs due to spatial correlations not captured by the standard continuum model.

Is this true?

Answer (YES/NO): YES